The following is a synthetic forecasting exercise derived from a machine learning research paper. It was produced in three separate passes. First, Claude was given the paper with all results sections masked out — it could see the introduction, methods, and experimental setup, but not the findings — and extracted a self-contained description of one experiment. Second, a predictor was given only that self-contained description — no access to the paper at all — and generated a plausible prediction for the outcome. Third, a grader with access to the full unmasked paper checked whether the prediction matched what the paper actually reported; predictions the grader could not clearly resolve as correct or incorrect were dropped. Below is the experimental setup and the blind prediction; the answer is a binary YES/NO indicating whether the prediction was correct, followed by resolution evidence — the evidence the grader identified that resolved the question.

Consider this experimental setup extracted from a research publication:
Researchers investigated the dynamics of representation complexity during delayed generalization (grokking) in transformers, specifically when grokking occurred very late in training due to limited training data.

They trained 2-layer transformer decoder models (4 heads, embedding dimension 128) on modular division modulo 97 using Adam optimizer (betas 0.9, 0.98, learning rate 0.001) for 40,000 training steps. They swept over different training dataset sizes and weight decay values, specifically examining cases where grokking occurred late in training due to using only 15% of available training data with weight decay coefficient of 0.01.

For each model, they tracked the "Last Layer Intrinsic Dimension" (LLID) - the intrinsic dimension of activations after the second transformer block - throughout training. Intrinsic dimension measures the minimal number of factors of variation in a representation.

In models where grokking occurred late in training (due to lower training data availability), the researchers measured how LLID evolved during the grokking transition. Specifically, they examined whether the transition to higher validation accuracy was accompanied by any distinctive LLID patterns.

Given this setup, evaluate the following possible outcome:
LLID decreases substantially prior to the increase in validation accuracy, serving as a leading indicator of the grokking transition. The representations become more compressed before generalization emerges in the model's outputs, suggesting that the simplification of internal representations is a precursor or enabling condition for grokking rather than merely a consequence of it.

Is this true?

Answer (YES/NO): NO